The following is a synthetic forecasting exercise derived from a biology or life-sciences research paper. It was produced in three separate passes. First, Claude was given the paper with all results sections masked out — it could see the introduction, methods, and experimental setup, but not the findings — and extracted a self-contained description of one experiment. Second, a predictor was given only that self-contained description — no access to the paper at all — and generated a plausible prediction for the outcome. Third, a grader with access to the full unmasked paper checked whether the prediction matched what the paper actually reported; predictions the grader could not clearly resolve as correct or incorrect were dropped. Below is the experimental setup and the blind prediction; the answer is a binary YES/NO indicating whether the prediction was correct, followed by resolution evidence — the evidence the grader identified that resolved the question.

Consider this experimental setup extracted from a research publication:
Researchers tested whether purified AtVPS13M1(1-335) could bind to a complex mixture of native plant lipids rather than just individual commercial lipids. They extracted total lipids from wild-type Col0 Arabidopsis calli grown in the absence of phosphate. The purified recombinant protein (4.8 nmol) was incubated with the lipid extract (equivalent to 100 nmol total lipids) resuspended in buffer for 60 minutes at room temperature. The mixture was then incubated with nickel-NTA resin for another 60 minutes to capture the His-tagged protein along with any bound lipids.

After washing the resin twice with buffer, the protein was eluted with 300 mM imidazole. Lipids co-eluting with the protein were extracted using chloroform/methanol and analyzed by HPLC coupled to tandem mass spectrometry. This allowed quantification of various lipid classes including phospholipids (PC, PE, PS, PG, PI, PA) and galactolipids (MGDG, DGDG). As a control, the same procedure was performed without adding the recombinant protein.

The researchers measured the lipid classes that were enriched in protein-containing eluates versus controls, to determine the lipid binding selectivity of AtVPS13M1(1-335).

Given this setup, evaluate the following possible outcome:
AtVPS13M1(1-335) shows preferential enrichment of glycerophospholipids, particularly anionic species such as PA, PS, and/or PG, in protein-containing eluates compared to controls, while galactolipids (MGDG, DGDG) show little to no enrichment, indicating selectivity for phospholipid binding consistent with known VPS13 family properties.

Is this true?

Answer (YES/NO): NO